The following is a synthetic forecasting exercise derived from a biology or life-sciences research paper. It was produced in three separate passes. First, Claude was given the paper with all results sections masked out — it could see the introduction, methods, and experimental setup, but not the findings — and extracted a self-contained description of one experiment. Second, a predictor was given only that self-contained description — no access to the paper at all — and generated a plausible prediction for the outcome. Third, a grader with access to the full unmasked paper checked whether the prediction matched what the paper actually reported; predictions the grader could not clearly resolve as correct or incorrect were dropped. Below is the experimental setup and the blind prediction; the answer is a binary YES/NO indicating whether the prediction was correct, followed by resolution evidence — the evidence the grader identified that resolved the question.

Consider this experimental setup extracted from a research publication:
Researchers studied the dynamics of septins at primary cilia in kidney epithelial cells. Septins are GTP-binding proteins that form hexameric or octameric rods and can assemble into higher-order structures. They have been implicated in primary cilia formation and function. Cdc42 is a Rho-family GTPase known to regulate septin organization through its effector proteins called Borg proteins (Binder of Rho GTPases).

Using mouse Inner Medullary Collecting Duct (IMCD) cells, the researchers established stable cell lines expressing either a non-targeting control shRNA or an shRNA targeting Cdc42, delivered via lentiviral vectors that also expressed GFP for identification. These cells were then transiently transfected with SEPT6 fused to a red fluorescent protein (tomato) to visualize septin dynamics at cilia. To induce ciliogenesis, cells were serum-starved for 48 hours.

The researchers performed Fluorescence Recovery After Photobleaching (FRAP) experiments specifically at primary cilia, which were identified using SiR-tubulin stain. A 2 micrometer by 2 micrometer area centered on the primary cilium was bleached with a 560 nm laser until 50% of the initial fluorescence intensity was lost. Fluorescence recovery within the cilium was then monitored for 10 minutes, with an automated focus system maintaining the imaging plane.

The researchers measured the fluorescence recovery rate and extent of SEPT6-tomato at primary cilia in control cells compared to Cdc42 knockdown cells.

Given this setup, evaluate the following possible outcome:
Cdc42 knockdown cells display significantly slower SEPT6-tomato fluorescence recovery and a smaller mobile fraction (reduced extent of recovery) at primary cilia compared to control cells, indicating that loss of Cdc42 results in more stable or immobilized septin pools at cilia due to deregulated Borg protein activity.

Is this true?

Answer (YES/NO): NO